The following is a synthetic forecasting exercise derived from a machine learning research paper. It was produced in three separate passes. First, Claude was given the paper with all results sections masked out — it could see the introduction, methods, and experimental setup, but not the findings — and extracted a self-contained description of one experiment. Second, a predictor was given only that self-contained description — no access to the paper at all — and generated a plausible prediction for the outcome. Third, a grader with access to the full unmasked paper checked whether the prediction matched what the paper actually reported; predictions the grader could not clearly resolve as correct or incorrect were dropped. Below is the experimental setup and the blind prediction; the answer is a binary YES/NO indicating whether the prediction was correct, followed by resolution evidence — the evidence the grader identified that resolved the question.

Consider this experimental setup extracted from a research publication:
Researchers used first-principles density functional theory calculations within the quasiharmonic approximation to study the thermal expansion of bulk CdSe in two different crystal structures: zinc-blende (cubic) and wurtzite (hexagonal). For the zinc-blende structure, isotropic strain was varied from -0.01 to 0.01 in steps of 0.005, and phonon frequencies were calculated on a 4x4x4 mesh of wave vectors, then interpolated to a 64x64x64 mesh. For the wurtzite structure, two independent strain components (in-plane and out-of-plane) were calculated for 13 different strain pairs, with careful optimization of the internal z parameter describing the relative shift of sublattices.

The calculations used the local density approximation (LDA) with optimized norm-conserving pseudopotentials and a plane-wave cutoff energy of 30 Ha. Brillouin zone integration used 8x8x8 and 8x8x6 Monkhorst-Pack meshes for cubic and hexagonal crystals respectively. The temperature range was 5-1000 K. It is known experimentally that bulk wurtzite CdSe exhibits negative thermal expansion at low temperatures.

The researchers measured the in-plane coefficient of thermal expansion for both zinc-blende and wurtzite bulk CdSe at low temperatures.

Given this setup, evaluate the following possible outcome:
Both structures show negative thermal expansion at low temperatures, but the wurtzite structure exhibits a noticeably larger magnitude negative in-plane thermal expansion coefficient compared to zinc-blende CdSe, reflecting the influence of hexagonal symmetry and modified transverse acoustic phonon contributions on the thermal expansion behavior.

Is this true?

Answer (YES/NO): NO